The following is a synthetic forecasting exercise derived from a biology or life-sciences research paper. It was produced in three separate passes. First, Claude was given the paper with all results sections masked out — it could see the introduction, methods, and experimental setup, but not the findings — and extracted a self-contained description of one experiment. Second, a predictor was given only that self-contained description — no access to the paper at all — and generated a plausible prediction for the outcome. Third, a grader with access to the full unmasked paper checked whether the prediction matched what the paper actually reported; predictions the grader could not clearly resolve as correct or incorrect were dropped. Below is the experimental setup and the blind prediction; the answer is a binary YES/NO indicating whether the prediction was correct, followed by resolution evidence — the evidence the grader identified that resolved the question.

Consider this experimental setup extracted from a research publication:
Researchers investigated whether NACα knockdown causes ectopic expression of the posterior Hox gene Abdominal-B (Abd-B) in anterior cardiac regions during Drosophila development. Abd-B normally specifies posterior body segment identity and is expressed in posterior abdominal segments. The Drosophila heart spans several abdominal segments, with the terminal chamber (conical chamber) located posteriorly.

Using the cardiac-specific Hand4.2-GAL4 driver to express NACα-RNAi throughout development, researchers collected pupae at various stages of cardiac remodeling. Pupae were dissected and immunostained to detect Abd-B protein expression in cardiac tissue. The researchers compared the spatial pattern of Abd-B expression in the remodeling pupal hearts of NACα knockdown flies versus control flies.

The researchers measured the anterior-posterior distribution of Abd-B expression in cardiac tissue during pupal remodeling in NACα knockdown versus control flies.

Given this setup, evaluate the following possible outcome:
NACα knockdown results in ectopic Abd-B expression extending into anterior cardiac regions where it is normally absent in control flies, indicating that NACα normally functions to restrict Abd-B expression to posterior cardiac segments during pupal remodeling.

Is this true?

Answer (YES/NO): YES